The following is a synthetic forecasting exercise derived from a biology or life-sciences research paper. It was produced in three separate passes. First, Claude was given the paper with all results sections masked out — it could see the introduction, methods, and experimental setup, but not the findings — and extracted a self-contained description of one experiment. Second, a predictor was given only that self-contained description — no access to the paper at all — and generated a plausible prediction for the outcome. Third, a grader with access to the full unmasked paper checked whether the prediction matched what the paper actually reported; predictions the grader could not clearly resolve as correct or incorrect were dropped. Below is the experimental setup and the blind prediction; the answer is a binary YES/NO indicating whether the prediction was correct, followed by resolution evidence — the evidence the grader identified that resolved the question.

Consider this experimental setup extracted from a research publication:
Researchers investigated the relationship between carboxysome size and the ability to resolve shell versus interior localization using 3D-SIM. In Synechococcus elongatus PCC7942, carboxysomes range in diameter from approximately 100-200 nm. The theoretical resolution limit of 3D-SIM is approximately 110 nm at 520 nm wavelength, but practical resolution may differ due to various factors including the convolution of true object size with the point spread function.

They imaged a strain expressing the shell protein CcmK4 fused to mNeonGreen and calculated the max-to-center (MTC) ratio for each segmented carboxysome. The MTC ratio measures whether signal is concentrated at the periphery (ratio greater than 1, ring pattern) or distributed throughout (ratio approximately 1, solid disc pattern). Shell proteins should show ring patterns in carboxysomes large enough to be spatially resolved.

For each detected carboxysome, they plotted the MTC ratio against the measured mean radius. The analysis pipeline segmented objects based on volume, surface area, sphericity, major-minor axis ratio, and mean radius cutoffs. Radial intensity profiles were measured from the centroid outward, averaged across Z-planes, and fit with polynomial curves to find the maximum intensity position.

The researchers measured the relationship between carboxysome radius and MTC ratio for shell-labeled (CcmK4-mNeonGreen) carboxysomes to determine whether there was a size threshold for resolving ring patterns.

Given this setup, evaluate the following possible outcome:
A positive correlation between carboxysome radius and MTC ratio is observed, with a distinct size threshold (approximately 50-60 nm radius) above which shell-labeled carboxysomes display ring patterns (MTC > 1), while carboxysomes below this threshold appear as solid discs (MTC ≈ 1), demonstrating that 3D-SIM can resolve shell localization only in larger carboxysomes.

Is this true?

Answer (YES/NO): NO